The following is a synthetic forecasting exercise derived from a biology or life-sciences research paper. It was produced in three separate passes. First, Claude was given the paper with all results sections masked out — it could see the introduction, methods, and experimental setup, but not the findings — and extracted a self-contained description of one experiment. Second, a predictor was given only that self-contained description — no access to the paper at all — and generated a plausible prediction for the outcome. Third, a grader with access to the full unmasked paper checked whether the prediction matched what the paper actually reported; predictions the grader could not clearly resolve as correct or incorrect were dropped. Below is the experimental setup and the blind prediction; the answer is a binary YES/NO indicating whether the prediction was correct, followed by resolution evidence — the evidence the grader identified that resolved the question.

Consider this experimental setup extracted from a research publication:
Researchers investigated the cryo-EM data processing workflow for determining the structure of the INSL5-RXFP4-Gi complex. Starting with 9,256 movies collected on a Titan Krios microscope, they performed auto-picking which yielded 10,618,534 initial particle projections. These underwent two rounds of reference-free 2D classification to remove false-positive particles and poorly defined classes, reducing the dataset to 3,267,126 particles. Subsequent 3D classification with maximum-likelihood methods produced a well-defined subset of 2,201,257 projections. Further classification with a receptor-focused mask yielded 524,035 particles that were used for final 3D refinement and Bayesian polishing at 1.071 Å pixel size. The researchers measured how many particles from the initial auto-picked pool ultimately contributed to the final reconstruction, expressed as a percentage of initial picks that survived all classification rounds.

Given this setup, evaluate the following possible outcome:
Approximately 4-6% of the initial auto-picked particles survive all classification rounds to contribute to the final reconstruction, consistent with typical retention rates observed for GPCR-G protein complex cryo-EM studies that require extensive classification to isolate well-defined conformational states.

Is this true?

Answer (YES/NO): YES